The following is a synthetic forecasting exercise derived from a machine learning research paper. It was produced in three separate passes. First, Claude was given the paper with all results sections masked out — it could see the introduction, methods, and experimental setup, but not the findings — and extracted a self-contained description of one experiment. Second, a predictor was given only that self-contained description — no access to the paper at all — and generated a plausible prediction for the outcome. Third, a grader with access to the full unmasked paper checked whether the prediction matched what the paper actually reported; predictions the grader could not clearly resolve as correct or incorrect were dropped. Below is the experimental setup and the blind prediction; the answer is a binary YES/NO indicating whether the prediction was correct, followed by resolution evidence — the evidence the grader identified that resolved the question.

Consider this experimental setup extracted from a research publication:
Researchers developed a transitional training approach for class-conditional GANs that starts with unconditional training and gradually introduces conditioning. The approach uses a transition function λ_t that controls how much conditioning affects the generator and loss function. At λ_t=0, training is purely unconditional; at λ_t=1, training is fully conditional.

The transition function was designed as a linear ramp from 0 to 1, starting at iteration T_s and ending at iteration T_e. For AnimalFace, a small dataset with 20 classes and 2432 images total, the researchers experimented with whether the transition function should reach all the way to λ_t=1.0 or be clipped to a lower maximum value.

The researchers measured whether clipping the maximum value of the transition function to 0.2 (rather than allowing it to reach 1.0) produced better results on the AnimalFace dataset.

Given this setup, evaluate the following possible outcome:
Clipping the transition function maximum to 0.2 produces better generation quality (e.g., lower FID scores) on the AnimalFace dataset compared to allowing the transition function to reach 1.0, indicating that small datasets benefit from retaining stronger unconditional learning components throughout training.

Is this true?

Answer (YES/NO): YES